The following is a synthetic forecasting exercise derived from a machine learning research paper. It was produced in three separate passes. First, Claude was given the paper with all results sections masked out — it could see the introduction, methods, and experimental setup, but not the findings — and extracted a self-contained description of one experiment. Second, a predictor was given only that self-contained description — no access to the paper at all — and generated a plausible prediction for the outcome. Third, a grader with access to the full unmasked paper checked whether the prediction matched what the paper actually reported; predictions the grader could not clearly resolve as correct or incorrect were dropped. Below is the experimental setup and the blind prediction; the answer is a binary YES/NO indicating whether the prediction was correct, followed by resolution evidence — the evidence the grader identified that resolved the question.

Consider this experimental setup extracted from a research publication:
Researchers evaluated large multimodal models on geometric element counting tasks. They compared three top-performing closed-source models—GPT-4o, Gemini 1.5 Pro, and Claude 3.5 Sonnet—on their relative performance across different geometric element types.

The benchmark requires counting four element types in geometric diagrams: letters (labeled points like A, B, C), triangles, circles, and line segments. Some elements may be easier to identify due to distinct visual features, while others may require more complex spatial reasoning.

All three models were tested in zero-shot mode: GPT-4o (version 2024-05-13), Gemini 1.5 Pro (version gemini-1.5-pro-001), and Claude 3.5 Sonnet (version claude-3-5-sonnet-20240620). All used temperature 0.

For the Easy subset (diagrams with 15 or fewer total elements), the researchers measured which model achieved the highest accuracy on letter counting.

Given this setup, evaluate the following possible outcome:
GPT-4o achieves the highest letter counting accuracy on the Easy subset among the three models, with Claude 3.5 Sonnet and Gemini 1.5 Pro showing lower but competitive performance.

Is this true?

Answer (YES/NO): NO